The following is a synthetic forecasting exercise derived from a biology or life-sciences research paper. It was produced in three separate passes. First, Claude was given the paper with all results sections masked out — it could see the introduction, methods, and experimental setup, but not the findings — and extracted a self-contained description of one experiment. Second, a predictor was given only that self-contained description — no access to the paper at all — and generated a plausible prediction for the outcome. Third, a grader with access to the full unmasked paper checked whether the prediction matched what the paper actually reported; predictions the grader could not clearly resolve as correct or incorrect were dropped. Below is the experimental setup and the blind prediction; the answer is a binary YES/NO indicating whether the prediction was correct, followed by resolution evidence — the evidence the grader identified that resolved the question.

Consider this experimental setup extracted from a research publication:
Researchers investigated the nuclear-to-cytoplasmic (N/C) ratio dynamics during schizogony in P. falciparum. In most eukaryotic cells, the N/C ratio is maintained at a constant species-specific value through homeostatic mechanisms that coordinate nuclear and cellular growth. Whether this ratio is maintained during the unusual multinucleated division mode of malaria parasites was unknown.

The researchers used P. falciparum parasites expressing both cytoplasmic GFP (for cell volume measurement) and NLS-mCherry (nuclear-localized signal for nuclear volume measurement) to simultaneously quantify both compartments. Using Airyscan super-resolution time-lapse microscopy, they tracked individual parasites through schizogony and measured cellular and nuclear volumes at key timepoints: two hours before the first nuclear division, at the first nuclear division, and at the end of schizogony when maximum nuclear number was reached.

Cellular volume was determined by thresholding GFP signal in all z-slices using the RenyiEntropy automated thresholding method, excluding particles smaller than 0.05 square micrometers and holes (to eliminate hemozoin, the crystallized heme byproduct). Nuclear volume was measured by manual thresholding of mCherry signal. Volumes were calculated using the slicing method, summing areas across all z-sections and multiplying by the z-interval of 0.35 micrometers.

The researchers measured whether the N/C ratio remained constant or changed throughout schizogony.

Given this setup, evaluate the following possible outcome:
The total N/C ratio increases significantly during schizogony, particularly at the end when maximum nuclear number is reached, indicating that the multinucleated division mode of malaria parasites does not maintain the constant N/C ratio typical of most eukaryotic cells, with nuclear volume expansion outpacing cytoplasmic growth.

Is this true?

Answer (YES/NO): YES